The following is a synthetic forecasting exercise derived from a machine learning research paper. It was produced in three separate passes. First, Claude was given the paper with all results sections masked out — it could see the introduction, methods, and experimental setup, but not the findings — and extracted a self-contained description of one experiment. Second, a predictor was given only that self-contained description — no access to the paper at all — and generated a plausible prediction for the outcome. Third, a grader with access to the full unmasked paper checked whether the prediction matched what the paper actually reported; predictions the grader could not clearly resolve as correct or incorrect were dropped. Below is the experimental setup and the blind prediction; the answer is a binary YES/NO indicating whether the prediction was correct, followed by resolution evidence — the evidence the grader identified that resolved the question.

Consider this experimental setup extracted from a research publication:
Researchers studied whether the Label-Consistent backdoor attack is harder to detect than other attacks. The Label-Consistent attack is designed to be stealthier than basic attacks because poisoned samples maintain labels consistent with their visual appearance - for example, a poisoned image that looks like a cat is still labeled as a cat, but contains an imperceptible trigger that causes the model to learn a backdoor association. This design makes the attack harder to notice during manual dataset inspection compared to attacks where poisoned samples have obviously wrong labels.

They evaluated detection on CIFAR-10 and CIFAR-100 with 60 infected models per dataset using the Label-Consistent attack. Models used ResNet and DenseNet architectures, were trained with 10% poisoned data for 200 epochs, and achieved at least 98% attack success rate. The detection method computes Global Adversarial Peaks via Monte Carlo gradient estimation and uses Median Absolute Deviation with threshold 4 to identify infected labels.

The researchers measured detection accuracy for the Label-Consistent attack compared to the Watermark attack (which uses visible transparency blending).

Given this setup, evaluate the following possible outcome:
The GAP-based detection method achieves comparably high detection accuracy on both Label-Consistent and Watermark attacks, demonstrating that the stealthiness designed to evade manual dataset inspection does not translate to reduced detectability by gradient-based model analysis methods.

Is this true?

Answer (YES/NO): YES